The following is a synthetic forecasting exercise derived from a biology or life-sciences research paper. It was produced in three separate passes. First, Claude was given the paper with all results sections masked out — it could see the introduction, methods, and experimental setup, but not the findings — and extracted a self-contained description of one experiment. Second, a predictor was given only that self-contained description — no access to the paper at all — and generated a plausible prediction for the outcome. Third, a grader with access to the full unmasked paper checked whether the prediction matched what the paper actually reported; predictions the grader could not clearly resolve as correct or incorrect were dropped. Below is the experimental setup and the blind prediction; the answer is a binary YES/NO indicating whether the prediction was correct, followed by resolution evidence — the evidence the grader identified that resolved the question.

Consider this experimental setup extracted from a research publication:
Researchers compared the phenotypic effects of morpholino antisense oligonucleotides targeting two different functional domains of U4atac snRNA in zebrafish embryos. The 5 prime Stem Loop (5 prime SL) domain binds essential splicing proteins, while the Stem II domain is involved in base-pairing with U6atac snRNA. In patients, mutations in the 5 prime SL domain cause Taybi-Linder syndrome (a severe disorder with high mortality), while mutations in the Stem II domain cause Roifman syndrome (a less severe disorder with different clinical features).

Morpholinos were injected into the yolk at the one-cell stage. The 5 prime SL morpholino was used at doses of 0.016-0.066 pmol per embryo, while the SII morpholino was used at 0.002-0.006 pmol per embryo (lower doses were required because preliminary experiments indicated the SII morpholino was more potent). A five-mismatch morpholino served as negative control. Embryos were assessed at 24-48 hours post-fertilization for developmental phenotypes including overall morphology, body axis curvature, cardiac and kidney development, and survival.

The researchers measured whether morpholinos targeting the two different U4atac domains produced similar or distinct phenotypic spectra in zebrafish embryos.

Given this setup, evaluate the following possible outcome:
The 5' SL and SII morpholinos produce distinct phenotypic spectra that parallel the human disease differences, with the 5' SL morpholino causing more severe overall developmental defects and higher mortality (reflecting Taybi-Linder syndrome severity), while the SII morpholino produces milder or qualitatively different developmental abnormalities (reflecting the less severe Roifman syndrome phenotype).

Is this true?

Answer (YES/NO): NO